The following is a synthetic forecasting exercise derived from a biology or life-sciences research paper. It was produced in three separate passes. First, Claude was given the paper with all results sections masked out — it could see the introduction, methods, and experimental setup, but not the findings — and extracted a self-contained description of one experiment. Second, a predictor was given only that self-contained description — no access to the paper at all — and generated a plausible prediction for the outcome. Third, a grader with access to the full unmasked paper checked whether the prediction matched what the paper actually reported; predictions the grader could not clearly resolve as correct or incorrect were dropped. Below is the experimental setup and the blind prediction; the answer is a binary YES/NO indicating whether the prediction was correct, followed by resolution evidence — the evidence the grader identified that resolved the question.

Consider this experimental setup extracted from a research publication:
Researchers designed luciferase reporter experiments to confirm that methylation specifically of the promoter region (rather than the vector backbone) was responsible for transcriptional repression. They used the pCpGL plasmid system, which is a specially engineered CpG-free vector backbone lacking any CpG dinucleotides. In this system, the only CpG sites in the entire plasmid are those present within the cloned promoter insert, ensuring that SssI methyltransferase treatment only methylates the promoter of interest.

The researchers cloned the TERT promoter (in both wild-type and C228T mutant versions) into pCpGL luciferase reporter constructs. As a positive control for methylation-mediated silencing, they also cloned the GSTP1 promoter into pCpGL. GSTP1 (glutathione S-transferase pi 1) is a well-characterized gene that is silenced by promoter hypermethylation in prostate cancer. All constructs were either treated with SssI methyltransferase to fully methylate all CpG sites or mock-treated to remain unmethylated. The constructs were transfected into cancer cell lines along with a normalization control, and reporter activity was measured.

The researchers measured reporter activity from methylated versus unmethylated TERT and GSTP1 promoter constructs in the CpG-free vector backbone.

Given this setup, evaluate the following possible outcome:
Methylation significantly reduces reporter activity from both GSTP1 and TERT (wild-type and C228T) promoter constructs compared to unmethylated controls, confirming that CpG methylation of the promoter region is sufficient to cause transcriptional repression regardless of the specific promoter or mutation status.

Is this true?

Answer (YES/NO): YES